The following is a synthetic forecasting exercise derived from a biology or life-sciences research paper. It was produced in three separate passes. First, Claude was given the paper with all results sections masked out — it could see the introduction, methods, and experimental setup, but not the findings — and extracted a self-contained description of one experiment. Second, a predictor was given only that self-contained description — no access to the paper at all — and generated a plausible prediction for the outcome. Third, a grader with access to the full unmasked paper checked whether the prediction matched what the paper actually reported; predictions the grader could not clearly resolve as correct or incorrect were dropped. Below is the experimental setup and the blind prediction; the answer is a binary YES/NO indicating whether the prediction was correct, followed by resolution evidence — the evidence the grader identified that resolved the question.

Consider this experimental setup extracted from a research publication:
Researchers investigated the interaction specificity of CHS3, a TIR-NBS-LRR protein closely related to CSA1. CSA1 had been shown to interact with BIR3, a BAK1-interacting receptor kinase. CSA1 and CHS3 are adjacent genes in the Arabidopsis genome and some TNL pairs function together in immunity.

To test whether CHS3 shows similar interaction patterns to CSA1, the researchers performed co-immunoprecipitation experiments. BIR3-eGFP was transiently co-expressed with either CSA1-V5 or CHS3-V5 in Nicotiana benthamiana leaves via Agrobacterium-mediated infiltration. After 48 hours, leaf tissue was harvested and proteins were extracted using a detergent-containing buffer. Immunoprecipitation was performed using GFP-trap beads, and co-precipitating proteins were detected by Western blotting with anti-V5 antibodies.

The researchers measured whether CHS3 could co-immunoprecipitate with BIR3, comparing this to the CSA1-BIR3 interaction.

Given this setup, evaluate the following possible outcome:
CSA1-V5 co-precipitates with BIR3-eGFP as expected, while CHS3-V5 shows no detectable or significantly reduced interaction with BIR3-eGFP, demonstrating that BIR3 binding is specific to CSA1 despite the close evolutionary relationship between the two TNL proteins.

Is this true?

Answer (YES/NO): NO